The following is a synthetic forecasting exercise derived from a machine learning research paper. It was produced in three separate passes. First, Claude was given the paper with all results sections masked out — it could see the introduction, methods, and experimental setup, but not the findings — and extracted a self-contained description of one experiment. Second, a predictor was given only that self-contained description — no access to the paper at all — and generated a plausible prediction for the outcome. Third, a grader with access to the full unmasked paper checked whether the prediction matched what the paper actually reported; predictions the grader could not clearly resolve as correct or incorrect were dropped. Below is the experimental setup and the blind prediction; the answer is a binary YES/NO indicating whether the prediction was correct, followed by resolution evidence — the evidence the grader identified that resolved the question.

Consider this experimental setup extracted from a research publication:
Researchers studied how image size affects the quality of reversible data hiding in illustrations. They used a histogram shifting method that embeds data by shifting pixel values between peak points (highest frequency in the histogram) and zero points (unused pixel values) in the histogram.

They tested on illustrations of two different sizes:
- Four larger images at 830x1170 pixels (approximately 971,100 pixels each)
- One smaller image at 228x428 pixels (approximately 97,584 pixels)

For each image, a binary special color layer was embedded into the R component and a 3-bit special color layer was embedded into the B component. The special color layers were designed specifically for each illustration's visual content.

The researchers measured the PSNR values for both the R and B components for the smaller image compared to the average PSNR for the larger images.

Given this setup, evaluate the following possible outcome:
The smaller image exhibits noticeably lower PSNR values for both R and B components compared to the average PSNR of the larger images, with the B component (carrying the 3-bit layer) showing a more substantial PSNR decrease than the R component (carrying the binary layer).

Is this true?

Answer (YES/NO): NO